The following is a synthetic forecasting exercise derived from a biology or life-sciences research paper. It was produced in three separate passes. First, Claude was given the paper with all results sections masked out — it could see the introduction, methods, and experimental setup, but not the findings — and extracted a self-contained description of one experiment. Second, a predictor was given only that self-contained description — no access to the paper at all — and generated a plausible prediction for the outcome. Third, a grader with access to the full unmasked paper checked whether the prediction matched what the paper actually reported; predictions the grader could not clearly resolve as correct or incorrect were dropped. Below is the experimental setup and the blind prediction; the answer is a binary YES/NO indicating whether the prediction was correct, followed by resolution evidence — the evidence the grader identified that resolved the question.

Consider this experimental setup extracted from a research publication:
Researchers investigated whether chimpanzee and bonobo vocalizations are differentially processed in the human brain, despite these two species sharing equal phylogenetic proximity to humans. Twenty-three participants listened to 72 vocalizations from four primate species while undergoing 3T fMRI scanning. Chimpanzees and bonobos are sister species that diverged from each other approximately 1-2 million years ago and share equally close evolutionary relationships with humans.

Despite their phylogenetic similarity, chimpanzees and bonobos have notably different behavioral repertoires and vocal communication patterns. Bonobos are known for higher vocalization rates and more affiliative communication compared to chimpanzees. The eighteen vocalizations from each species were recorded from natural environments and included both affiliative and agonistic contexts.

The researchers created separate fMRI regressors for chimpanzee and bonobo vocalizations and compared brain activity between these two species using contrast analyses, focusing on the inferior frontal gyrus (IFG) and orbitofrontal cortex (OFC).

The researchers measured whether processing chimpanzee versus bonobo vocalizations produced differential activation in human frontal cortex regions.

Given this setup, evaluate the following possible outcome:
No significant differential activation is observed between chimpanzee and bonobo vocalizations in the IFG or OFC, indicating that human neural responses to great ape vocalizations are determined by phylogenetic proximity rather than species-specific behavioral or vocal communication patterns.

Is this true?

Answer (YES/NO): NO